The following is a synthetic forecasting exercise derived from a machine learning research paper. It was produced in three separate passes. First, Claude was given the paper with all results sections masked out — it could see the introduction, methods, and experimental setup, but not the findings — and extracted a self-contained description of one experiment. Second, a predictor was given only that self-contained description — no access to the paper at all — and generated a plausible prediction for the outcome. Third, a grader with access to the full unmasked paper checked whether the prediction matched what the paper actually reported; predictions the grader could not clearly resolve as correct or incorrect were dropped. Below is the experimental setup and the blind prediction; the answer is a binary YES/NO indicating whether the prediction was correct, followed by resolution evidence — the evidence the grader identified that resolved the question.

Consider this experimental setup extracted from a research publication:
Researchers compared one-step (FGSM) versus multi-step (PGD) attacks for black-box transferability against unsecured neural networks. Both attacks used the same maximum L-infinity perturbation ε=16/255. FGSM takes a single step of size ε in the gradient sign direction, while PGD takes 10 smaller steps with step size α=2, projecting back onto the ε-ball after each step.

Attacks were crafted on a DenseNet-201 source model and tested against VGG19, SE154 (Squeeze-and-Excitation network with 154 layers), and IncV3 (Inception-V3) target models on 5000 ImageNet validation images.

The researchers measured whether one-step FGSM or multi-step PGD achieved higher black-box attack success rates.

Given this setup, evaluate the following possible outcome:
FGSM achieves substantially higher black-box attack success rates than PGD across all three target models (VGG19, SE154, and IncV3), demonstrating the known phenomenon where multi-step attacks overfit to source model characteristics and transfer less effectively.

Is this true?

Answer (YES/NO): NO